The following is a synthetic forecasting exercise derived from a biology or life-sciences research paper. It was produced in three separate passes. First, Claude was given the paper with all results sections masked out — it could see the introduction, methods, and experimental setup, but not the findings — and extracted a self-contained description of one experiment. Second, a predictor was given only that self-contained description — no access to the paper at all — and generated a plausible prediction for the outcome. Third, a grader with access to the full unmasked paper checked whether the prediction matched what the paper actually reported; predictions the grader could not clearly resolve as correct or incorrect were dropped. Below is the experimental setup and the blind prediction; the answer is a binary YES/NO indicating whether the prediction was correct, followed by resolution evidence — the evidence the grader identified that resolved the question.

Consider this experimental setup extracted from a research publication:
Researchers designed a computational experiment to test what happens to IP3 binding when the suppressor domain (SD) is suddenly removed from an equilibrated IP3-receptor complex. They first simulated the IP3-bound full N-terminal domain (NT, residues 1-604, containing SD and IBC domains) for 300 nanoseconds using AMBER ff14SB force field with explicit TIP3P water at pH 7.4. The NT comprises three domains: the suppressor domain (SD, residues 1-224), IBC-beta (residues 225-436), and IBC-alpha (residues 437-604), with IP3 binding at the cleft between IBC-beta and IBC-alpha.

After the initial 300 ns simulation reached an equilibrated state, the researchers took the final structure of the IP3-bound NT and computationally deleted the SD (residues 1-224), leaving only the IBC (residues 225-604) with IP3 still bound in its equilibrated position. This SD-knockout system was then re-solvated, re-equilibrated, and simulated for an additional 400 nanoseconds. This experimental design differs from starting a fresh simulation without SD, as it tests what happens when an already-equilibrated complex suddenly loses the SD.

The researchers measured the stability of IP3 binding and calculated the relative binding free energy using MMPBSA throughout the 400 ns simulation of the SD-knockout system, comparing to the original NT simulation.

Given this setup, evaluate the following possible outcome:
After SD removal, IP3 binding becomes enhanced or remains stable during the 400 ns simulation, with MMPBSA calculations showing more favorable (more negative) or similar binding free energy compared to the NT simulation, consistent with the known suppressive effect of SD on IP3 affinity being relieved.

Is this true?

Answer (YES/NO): YES